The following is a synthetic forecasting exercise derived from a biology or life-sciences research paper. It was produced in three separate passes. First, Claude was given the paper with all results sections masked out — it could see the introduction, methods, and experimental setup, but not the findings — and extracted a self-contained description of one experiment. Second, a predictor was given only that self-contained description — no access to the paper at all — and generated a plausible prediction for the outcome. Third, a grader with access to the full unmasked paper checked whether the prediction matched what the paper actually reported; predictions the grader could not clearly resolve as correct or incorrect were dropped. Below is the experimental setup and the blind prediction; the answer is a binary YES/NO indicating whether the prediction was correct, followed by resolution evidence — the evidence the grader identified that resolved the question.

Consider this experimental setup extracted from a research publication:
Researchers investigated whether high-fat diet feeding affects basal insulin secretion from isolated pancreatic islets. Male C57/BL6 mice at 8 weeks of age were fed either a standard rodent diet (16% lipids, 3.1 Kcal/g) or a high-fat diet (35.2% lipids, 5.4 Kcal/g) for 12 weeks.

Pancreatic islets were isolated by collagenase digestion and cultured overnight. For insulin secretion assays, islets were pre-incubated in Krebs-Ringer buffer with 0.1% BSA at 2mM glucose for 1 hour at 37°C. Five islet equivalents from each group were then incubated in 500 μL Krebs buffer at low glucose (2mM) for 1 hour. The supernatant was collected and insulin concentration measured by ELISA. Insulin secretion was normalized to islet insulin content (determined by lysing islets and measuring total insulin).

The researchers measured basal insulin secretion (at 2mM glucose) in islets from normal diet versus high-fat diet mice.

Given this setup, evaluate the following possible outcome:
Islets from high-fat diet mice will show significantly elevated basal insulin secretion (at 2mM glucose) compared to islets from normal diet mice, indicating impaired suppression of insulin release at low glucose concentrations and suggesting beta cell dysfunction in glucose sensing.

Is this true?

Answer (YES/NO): NO